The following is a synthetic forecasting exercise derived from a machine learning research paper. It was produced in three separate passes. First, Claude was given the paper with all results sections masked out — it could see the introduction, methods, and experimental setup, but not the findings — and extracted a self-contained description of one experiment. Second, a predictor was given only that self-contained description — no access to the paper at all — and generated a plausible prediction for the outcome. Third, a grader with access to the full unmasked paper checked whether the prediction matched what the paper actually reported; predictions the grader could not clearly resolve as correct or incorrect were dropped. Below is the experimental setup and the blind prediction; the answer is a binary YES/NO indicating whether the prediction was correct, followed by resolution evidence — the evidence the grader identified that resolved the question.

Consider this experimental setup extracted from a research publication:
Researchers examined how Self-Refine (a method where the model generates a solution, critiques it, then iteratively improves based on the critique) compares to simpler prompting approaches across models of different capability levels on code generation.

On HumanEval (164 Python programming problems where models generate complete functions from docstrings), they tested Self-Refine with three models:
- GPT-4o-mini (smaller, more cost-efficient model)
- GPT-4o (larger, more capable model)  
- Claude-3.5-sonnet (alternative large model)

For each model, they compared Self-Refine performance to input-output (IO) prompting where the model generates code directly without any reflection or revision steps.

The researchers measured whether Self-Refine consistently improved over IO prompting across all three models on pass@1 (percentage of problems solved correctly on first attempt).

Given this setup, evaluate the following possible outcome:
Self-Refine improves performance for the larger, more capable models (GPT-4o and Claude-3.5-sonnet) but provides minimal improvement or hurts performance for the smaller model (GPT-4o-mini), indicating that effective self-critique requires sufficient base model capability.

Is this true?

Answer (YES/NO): NO